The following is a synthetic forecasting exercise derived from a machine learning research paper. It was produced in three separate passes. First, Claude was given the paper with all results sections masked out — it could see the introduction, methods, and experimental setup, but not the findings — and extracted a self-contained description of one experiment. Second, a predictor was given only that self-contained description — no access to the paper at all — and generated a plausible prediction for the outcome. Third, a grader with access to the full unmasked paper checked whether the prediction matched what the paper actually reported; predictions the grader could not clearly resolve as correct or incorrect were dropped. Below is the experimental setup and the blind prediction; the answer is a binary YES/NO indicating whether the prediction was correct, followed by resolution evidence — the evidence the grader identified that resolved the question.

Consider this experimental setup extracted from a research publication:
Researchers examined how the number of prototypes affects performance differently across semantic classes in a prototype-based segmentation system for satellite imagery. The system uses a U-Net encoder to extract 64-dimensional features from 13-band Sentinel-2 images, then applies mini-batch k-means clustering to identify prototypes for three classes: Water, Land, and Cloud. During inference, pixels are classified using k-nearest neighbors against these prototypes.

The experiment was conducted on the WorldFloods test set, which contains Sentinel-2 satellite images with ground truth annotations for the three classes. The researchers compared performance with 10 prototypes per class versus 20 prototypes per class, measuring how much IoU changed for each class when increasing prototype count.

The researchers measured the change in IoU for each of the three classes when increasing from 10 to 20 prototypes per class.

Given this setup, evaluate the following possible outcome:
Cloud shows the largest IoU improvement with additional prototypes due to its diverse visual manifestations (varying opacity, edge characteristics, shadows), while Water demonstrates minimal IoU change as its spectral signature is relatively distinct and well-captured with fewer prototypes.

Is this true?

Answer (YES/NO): YES